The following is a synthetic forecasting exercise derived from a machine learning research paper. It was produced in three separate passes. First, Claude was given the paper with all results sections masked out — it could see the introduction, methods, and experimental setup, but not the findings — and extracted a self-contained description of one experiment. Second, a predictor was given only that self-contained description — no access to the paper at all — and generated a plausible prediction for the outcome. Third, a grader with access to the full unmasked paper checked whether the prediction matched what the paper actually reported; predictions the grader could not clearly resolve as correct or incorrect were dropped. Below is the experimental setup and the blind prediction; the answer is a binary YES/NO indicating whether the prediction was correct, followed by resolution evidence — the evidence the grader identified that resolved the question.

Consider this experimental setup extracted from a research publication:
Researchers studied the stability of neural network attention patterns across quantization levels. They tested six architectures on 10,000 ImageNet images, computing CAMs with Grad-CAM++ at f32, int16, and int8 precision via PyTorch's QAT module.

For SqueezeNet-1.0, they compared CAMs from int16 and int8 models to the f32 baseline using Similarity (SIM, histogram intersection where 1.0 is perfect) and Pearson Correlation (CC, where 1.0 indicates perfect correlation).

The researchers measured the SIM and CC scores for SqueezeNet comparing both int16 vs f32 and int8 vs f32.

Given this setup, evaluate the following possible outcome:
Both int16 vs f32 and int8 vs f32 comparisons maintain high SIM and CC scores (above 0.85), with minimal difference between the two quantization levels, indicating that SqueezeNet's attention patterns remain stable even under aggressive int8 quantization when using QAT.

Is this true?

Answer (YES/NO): YES